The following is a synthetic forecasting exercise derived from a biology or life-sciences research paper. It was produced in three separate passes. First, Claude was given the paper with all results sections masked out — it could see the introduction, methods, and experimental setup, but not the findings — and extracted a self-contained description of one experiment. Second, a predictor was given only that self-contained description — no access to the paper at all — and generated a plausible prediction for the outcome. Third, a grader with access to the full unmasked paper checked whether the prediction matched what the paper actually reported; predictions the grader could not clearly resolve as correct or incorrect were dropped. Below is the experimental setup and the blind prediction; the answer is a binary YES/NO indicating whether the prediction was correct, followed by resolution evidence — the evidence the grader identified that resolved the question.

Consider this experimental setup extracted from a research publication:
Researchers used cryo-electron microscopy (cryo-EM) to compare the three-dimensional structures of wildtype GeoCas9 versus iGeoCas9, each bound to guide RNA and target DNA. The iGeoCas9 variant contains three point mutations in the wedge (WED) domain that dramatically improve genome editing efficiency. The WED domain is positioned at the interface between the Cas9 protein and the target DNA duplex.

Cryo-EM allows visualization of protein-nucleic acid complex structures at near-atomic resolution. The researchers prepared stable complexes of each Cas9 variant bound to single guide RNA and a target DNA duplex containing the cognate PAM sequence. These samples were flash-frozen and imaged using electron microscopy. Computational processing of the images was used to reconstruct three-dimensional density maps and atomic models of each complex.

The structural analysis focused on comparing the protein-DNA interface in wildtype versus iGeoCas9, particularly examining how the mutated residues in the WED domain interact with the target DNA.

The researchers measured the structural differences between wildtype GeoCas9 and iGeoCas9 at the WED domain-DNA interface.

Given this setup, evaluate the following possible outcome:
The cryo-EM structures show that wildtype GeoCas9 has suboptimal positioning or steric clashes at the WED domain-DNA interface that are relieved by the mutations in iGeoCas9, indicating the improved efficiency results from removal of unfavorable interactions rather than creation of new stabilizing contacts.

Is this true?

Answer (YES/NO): NO